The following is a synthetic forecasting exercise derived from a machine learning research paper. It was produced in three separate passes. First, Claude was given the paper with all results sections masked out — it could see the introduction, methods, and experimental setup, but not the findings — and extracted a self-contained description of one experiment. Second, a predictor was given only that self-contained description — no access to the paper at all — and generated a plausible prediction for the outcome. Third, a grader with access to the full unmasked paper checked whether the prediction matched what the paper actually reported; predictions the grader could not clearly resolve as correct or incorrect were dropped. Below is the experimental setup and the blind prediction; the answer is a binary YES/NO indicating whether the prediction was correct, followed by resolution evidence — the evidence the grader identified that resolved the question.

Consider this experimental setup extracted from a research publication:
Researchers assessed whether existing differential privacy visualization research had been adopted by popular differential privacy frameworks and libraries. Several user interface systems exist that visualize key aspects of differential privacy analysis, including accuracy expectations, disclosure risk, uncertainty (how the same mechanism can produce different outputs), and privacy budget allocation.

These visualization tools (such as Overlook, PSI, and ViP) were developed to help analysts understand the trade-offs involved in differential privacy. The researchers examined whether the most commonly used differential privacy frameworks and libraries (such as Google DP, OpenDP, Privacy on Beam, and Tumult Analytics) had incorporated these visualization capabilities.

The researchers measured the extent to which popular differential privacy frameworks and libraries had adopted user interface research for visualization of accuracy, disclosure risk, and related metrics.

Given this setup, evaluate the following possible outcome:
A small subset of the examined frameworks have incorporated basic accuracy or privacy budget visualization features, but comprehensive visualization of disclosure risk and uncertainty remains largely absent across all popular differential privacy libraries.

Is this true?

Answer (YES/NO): NO